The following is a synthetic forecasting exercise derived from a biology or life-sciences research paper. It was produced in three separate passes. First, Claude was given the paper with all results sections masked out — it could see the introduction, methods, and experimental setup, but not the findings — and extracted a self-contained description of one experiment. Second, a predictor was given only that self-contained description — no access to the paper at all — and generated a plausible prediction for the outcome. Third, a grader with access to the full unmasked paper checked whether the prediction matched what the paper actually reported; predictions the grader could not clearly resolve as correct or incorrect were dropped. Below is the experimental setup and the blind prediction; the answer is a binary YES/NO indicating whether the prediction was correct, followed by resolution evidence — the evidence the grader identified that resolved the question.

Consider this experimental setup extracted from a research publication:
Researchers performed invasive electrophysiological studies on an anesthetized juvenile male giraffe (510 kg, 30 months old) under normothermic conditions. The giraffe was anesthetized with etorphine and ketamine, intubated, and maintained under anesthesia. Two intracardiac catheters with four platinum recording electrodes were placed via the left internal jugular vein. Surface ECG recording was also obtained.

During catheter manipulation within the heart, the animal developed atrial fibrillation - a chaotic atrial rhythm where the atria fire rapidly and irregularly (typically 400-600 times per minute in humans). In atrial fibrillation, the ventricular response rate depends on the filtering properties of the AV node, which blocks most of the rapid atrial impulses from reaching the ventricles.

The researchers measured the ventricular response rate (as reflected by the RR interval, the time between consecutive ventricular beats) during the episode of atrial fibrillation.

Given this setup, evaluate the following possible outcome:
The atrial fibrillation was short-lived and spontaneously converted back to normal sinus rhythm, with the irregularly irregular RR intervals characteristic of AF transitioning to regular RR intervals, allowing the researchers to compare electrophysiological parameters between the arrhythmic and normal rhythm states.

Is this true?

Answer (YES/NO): NO